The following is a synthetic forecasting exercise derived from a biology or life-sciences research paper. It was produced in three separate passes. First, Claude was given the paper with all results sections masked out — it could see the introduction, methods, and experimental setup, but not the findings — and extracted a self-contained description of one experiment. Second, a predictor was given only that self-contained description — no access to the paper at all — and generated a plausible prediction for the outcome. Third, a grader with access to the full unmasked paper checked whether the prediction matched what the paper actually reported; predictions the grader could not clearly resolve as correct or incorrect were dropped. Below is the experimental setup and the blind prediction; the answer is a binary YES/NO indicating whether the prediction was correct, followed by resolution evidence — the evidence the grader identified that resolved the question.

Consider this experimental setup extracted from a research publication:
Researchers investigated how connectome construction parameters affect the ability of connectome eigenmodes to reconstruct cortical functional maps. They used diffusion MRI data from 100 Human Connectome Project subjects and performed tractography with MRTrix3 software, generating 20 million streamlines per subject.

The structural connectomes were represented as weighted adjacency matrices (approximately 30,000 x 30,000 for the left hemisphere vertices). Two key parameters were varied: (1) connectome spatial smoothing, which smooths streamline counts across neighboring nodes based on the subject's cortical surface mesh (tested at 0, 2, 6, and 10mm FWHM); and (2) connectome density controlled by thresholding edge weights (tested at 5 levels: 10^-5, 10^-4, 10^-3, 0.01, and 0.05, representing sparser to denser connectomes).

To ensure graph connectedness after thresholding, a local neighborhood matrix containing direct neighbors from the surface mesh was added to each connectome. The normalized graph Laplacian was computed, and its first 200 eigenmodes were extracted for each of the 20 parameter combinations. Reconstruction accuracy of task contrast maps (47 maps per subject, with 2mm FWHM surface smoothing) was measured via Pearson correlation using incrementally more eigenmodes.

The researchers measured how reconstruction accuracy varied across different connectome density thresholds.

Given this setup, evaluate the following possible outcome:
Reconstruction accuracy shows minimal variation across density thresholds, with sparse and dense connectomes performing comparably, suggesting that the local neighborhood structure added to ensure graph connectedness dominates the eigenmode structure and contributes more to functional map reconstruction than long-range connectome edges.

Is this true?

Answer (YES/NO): NO